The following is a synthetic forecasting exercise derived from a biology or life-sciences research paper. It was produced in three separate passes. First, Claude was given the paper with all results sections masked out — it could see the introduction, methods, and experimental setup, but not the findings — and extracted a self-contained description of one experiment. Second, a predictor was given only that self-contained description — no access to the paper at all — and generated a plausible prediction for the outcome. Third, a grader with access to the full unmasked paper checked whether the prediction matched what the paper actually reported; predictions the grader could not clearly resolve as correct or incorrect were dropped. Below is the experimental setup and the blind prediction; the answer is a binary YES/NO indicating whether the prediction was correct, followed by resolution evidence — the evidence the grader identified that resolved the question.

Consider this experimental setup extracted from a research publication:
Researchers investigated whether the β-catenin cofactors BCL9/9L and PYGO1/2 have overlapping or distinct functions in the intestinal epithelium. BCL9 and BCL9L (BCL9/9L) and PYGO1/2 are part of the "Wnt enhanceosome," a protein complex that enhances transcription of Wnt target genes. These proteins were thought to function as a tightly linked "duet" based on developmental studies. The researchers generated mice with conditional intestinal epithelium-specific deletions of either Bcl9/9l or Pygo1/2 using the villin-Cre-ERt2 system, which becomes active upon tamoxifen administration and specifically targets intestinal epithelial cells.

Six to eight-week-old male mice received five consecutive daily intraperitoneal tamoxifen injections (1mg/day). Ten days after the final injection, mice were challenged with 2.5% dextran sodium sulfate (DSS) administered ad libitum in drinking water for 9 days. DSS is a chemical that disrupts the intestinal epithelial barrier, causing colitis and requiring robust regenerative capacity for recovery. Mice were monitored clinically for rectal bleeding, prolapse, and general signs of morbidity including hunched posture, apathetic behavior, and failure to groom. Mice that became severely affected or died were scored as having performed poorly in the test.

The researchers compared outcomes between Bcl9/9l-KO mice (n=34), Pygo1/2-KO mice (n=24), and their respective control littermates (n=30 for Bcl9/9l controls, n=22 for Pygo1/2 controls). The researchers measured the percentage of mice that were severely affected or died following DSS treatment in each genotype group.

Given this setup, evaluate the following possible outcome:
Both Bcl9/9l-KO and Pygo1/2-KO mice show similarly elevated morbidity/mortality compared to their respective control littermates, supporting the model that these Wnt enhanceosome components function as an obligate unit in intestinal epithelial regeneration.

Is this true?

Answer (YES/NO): NO